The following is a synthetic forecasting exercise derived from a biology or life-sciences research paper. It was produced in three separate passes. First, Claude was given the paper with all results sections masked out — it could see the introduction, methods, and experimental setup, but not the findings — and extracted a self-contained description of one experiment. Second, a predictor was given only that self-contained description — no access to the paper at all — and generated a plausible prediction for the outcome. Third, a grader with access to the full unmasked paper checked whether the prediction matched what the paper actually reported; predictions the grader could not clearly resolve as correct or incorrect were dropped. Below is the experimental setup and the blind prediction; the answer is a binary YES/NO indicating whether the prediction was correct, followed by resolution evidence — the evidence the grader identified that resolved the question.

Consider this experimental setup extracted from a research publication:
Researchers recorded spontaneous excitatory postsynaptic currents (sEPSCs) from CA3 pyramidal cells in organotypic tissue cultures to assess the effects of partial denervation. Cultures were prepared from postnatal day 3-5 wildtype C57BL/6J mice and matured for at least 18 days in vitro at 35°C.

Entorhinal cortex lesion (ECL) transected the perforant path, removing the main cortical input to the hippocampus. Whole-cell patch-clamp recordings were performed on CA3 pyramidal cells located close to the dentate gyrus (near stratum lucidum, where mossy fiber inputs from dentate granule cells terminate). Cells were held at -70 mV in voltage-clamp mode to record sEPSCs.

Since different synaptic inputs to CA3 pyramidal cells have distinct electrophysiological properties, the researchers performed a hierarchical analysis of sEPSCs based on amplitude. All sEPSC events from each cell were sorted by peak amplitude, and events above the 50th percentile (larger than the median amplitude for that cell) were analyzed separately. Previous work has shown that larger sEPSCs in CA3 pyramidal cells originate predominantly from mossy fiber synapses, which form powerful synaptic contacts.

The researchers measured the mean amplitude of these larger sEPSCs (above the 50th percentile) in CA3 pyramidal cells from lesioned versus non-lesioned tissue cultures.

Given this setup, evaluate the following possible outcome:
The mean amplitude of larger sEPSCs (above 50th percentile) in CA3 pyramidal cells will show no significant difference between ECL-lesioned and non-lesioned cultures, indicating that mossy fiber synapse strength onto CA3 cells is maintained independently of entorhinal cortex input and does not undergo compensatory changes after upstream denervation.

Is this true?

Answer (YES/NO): NO